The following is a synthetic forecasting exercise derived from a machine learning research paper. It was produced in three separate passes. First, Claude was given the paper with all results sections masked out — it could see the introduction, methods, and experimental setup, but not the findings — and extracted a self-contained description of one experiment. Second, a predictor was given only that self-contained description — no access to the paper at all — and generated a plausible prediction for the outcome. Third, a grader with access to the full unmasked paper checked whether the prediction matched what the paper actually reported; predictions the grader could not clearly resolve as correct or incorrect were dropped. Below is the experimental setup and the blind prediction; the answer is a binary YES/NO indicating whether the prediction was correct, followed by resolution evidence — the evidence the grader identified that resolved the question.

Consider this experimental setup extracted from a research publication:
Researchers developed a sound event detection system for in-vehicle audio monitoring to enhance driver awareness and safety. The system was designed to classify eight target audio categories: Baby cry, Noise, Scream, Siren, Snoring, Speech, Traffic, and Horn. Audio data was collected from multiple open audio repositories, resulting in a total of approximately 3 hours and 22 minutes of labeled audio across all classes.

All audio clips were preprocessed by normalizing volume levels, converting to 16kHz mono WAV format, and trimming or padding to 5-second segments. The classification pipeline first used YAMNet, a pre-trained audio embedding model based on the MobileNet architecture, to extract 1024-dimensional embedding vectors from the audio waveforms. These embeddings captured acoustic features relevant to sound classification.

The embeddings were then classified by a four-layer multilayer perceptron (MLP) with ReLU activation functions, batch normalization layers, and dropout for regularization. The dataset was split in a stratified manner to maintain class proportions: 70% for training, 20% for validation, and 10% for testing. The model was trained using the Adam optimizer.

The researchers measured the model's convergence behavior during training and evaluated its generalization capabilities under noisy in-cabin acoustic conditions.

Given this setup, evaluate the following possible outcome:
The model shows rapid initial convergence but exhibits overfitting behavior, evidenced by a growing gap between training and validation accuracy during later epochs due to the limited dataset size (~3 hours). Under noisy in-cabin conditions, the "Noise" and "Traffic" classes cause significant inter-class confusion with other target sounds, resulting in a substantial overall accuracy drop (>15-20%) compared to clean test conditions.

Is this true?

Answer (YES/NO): NO